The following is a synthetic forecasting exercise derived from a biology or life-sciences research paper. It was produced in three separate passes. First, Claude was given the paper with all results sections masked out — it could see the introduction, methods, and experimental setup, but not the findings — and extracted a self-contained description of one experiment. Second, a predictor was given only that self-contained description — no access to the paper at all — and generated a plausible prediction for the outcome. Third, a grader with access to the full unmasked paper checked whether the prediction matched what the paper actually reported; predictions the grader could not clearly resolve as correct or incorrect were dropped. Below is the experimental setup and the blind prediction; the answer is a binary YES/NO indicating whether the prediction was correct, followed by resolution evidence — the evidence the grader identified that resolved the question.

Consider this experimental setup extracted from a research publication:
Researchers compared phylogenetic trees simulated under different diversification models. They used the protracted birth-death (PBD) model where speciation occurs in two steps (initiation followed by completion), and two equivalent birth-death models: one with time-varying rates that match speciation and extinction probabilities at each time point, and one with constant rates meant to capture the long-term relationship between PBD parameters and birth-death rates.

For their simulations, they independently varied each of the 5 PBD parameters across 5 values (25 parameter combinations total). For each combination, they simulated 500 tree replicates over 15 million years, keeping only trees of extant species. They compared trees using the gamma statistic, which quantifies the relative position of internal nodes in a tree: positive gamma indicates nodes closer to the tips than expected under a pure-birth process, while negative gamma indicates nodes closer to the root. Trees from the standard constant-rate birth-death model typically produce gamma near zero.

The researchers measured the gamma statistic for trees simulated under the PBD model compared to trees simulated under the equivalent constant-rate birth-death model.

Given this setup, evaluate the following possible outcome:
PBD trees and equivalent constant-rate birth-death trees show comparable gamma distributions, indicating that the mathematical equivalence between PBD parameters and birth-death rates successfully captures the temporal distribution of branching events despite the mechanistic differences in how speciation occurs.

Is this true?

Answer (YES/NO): NO